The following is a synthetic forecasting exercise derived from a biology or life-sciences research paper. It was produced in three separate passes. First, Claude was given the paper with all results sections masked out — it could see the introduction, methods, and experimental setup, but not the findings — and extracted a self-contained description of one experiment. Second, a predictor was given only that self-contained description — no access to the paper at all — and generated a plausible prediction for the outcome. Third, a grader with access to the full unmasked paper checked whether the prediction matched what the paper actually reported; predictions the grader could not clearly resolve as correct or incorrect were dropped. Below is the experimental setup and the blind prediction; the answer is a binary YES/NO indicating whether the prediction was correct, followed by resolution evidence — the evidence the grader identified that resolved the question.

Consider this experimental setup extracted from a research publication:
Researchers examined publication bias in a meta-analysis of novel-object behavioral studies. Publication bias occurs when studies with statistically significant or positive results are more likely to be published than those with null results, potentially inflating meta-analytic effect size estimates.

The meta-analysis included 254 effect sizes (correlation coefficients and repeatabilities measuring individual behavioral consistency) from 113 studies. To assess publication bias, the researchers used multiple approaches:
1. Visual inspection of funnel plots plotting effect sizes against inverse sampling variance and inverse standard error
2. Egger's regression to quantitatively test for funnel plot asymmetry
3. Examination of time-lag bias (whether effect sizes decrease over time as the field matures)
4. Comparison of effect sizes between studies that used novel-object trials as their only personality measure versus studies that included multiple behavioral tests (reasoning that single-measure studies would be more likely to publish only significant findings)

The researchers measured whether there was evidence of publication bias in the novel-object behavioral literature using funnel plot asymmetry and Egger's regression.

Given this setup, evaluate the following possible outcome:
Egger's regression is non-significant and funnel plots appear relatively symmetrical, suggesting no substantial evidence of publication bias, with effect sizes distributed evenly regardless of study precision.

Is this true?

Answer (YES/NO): NO